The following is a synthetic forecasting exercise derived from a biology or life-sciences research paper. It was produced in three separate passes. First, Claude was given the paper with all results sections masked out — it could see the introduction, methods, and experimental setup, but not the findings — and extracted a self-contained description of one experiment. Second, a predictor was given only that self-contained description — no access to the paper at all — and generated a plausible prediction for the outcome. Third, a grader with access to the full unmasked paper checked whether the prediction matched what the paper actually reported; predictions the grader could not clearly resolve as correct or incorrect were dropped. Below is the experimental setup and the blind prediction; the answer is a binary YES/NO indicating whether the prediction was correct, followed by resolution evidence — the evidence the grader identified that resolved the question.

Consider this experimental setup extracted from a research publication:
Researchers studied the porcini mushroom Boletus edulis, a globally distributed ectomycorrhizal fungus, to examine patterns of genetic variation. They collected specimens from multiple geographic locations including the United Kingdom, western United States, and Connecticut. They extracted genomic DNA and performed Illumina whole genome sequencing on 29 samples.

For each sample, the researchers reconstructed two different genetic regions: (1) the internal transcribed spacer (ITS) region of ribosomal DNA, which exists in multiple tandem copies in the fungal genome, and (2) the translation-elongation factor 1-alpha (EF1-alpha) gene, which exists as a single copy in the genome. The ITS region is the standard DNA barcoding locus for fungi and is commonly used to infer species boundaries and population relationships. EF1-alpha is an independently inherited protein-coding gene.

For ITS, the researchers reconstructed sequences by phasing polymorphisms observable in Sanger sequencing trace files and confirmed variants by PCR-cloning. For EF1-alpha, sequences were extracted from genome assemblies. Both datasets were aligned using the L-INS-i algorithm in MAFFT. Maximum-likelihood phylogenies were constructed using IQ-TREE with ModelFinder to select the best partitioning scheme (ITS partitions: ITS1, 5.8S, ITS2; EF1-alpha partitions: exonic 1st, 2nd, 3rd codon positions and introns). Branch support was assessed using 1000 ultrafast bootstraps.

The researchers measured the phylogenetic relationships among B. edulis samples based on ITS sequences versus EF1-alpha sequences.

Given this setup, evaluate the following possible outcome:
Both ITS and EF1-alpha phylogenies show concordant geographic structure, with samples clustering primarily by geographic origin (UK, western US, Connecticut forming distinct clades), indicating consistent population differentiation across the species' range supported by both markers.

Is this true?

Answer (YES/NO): NO